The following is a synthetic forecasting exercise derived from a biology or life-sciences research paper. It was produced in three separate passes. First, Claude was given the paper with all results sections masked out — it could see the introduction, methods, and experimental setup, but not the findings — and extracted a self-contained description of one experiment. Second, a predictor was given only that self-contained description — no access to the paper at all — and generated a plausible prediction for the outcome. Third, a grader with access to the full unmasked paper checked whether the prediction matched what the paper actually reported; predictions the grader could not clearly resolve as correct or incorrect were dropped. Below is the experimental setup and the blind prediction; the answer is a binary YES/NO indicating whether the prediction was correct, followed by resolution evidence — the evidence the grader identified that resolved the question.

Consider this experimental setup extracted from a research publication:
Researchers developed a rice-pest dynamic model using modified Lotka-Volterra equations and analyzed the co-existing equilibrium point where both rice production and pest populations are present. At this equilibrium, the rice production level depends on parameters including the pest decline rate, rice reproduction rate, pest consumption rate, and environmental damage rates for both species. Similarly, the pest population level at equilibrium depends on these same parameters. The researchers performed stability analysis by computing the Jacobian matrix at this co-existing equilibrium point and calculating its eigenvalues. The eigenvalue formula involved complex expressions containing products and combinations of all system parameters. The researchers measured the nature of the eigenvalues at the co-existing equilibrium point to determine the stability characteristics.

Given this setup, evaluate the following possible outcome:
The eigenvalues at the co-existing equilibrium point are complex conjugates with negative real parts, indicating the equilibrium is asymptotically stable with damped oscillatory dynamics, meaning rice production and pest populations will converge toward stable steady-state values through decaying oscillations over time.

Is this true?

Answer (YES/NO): NO